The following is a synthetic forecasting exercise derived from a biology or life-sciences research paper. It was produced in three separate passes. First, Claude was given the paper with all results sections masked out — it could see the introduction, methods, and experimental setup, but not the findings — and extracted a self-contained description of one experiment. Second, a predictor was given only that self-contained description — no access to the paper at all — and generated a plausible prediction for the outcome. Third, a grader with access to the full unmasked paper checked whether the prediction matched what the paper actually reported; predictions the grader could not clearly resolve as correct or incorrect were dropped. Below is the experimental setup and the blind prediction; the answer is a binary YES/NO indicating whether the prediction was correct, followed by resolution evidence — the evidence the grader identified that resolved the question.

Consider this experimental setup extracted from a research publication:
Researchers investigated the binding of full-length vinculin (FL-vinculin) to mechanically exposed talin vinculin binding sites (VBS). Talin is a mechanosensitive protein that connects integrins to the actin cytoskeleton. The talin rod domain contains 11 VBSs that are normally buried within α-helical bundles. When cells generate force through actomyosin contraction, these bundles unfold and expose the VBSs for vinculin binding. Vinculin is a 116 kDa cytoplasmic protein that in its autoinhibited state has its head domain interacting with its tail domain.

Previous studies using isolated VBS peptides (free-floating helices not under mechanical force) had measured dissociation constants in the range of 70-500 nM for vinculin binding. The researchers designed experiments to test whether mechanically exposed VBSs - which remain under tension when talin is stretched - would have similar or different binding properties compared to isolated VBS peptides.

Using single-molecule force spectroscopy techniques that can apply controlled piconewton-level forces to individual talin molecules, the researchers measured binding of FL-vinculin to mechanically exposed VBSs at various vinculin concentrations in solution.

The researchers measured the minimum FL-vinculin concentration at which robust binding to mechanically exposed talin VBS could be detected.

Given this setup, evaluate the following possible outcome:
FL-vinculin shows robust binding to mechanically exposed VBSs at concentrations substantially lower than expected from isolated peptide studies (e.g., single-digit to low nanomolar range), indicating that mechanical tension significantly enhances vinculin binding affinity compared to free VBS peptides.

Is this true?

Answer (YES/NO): YES